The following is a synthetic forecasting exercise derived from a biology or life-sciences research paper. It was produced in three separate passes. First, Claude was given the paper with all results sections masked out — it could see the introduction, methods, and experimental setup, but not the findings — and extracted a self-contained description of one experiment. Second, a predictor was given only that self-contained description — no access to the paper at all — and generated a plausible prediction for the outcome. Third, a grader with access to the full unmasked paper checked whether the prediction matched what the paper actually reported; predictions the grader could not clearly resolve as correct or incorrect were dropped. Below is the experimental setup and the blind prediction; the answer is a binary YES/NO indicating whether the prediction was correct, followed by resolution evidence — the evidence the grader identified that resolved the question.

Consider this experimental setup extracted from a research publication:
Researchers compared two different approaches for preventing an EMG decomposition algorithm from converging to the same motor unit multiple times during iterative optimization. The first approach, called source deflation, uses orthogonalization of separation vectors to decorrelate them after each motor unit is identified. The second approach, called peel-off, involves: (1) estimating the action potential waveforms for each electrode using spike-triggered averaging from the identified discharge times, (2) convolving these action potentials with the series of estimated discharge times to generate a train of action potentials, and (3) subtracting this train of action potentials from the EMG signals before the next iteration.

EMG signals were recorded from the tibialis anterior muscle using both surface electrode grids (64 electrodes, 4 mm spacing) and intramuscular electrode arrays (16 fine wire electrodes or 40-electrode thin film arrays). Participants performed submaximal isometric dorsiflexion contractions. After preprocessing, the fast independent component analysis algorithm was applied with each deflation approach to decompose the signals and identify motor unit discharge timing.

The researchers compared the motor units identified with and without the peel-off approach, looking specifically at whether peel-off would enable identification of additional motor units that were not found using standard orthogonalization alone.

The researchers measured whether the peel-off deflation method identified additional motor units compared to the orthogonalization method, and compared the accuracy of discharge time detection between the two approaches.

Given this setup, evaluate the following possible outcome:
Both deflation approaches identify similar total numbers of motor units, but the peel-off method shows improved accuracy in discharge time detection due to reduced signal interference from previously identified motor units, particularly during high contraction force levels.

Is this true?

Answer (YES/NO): NO